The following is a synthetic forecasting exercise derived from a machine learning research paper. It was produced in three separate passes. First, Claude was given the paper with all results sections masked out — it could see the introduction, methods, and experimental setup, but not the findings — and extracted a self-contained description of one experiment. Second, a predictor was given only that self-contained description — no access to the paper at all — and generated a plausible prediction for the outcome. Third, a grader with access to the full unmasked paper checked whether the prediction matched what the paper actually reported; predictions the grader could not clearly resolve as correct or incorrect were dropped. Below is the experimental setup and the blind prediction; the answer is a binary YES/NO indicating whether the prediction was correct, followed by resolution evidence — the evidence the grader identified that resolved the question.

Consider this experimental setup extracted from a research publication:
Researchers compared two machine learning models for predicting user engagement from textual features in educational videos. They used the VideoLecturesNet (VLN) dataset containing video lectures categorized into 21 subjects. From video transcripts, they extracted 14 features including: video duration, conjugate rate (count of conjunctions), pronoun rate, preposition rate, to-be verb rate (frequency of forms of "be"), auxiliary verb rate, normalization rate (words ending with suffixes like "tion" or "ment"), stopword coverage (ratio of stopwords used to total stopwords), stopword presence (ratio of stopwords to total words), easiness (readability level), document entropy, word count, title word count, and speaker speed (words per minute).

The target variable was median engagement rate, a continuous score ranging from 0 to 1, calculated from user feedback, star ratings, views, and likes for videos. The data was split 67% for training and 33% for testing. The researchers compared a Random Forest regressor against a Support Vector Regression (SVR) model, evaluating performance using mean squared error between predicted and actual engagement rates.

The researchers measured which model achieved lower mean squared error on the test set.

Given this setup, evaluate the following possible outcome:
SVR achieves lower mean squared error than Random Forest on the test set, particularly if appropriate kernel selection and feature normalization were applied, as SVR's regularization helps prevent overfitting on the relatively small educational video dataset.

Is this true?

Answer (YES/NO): NO